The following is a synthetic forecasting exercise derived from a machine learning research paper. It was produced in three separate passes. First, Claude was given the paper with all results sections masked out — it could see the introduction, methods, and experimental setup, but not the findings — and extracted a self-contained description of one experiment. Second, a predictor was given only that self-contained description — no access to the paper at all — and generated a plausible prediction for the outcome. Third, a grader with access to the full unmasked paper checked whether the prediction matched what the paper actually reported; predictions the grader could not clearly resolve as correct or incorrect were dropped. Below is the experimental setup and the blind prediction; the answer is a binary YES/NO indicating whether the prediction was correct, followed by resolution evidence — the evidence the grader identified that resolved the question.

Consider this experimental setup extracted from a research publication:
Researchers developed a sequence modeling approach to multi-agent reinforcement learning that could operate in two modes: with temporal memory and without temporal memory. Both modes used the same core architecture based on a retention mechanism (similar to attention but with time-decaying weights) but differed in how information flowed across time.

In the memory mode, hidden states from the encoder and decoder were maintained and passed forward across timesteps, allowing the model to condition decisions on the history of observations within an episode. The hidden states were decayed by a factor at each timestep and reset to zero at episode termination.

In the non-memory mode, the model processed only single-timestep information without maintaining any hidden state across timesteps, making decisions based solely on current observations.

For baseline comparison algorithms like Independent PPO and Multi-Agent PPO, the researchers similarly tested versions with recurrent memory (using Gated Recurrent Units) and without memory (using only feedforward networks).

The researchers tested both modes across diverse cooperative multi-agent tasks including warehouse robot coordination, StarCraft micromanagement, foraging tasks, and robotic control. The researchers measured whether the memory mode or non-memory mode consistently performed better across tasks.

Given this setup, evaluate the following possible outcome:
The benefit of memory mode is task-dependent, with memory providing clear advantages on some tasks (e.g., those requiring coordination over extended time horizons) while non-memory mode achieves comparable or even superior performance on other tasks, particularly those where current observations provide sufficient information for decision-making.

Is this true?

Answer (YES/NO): NO